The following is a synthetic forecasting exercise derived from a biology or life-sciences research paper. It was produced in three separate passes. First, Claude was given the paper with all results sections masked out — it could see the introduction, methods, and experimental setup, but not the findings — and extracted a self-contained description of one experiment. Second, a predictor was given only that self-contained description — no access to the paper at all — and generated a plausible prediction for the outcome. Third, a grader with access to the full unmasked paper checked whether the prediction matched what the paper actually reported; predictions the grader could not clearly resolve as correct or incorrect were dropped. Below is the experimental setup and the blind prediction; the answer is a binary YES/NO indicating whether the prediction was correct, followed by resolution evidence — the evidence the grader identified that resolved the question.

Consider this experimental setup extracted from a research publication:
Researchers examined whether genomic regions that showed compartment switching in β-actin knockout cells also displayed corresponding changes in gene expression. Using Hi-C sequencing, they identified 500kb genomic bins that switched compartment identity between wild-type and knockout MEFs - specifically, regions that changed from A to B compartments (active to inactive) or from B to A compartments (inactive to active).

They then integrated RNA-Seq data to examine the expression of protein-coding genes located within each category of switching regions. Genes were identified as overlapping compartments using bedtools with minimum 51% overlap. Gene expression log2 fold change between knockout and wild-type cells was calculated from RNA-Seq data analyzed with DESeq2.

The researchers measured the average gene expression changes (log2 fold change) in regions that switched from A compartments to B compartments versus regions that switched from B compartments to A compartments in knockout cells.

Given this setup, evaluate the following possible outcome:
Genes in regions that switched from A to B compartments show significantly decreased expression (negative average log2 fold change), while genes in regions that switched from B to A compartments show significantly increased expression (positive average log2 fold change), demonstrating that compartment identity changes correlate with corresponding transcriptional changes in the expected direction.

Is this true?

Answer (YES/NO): YES